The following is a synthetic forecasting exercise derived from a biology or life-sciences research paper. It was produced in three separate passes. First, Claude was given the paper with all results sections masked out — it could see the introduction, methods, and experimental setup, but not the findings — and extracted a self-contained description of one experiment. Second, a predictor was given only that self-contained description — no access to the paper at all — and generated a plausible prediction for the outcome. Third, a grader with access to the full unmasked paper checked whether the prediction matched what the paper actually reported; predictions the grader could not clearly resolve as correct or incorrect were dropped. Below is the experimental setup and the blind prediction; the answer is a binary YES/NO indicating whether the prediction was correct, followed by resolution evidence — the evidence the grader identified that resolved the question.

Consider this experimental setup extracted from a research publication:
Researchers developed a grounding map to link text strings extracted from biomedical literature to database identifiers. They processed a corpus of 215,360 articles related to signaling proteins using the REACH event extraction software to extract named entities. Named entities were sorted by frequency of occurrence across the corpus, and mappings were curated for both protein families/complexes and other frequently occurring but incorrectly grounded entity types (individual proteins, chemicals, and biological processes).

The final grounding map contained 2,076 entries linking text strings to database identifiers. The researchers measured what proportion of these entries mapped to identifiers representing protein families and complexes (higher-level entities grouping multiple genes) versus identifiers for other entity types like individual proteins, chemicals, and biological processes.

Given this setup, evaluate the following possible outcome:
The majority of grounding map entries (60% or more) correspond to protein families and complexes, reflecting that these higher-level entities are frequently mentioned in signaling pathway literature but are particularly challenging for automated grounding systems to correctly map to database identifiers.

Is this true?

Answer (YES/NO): NO